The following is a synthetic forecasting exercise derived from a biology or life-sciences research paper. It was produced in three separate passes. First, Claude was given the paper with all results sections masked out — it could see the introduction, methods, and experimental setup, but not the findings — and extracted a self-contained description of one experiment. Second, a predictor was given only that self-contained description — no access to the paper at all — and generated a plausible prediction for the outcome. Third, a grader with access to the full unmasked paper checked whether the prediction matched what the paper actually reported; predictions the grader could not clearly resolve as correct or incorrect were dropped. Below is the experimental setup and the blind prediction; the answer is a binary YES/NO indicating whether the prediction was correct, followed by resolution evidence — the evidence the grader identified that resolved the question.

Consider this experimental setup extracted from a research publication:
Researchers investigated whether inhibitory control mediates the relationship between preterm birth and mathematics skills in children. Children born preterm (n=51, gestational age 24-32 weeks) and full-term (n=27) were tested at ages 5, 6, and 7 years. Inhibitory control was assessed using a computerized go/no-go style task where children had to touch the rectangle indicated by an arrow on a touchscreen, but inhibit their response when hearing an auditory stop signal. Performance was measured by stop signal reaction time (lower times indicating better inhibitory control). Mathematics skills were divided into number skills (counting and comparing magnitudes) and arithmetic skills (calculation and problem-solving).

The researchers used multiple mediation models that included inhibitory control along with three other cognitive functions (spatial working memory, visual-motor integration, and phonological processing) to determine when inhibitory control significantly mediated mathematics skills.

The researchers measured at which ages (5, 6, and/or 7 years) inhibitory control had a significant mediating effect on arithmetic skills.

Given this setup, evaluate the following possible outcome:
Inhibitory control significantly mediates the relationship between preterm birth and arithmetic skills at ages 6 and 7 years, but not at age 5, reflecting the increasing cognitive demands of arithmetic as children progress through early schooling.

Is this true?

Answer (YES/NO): NO